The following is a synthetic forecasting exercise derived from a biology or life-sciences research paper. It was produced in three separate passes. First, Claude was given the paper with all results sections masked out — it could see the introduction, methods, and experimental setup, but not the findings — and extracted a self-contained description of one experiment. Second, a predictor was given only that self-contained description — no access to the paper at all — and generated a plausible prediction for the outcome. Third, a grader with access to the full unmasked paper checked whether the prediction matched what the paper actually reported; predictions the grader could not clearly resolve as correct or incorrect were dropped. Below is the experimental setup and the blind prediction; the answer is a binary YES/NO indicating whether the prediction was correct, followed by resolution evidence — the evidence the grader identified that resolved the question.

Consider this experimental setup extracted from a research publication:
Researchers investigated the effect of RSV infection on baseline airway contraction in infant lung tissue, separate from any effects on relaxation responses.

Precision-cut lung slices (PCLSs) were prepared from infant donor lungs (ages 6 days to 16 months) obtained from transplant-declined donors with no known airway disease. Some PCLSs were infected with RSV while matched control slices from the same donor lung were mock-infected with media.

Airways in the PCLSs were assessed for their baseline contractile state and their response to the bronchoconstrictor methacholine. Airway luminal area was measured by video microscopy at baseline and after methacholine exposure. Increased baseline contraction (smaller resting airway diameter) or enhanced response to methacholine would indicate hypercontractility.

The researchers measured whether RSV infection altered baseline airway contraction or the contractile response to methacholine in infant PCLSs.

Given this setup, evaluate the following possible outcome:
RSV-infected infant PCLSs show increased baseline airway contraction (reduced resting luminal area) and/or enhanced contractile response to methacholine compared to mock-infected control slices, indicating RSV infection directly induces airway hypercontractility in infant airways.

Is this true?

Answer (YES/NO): NO